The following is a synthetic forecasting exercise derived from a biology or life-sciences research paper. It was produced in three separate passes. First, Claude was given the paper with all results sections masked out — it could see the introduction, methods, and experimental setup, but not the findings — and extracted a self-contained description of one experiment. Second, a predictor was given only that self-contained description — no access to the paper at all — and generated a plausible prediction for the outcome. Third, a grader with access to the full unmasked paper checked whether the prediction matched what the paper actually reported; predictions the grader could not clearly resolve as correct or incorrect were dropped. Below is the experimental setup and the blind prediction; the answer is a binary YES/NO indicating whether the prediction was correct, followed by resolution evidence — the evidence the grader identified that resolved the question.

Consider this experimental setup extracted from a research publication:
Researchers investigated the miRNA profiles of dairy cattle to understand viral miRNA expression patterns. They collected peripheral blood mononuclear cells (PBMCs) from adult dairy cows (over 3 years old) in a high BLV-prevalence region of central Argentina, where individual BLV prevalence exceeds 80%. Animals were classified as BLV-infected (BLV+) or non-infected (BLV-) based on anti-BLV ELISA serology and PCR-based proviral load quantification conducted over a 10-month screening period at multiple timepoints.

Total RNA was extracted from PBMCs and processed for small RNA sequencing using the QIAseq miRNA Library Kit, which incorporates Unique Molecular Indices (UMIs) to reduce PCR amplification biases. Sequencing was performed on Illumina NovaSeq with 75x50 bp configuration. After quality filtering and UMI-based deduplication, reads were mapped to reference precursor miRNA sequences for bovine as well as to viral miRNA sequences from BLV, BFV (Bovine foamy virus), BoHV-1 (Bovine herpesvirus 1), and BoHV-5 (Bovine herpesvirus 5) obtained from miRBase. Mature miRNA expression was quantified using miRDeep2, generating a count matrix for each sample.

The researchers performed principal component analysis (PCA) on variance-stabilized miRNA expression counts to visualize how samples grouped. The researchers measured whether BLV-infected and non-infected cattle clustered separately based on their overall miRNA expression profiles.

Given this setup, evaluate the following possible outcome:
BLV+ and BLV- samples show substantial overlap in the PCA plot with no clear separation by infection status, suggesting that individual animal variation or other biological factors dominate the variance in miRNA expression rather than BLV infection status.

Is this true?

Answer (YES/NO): NO